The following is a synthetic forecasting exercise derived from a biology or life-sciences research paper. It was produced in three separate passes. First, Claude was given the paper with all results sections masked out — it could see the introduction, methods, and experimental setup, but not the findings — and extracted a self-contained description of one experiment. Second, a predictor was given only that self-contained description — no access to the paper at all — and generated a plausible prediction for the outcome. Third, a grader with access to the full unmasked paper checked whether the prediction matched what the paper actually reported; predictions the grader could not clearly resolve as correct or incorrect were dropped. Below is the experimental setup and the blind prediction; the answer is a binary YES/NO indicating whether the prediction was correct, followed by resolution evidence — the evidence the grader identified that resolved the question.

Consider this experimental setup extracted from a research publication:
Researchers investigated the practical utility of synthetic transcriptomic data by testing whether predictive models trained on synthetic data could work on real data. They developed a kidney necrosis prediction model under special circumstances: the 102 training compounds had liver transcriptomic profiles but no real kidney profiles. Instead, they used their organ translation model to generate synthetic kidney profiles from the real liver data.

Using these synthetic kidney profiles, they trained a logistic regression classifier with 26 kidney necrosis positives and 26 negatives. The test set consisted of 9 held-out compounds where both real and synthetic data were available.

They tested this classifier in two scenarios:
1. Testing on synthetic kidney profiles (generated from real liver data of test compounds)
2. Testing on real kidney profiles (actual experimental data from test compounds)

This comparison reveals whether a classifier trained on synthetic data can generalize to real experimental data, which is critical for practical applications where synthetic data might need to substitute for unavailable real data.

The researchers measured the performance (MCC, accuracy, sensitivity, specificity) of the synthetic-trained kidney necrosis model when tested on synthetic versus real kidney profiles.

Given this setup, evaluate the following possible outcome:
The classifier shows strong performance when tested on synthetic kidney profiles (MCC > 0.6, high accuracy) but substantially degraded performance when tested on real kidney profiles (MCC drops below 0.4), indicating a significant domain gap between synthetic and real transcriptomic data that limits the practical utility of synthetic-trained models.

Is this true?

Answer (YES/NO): NO